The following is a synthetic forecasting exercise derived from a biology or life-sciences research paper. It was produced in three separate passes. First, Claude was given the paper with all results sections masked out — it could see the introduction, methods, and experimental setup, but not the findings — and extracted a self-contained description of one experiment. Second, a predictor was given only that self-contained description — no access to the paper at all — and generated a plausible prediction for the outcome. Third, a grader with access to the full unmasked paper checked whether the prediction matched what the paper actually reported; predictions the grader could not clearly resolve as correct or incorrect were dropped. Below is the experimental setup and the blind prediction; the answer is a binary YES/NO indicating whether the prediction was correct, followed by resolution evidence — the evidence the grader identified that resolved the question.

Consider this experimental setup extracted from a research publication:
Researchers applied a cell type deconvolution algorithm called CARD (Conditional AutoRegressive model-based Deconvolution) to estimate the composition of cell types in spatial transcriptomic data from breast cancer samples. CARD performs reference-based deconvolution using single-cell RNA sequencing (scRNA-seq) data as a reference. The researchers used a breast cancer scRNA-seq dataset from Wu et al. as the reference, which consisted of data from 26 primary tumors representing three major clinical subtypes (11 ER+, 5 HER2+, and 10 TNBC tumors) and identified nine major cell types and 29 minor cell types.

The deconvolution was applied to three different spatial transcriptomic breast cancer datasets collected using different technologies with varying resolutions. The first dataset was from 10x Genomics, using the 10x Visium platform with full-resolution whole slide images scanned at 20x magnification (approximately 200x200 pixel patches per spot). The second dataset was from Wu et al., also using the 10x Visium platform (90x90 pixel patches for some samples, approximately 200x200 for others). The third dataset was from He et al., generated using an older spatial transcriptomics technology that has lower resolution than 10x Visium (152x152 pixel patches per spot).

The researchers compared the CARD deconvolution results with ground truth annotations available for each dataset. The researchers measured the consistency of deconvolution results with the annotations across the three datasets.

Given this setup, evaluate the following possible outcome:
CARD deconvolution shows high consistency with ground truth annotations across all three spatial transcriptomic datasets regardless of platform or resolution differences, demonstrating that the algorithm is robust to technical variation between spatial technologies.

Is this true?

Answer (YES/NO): NO